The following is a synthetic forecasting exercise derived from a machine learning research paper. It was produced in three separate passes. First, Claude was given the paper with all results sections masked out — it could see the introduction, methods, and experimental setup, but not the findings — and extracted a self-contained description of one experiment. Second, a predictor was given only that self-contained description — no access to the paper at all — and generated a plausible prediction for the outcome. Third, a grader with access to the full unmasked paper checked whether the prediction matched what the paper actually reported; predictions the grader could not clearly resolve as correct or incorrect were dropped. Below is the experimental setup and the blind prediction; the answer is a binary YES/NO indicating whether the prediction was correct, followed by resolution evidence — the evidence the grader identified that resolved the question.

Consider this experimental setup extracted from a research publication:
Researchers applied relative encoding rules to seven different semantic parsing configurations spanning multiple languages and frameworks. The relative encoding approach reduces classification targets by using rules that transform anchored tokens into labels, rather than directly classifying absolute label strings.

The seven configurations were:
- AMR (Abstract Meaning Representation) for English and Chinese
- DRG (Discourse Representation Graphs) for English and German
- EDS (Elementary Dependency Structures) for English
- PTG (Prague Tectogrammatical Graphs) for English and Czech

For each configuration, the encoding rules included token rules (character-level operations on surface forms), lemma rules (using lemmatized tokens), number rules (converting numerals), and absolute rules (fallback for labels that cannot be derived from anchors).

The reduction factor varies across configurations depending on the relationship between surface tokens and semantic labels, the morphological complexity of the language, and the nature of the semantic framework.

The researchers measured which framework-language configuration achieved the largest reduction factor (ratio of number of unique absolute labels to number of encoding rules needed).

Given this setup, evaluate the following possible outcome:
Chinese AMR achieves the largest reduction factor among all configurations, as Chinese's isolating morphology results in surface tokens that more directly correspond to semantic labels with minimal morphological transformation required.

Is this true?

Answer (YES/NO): NO